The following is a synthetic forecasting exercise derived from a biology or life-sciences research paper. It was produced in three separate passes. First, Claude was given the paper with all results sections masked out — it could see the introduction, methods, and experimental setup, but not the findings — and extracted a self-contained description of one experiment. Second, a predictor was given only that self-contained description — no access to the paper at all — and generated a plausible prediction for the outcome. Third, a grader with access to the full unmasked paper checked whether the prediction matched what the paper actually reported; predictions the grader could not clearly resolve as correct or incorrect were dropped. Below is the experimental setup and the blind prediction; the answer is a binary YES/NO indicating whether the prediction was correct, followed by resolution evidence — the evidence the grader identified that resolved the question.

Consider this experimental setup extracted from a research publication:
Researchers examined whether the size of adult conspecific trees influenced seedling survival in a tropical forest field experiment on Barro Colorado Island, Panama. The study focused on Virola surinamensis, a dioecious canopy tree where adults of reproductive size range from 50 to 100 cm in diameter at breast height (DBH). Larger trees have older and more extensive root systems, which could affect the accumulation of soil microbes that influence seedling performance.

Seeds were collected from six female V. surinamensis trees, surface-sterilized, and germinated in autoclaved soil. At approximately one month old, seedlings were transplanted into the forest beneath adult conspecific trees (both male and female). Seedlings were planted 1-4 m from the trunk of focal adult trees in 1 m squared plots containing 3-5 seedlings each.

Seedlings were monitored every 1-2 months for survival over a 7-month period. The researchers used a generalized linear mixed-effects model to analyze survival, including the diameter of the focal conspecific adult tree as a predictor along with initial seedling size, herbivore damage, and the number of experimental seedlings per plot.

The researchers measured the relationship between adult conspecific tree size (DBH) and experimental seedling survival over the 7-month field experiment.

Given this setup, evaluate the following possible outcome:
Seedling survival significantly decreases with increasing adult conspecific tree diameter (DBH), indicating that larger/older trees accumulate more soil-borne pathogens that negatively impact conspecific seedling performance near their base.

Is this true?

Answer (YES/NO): NO